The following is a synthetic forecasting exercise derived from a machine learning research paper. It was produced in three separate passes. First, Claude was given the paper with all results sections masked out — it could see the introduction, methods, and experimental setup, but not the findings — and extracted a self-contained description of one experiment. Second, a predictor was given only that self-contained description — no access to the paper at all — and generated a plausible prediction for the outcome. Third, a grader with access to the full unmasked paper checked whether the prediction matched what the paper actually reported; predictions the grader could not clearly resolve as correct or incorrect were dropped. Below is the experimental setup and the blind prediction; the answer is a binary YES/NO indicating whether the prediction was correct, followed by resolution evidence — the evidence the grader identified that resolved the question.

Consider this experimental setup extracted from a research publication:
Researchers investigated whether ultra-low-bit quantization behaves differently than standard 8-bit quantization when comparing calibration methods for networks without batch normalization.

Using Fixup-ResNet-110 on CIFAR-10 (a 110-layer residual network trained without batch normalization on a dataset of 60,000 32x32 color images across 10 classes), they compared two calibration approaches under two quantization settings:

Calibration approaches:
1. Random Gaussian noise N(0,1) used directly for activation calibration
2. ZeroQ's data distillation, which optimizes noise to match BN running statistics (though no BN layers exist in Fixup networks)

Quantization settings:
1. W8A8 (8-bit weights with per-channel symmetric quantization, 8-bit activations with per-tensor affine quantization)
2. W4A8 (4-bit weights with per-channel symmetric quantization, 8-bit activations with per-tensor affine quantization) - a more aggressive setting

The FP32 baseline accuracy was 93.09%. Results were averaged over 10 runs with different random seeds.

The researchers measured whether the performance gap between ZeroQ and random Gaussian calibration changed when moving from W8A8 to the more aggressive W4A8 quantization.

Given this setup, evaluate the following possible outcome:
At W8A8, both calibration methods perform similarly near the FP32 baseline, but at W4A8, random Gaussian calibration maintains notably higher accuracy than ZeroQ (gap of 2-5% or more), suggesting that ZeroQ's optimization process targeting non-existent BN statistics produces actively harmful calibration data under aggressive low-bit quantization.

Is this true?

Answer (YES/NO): NO